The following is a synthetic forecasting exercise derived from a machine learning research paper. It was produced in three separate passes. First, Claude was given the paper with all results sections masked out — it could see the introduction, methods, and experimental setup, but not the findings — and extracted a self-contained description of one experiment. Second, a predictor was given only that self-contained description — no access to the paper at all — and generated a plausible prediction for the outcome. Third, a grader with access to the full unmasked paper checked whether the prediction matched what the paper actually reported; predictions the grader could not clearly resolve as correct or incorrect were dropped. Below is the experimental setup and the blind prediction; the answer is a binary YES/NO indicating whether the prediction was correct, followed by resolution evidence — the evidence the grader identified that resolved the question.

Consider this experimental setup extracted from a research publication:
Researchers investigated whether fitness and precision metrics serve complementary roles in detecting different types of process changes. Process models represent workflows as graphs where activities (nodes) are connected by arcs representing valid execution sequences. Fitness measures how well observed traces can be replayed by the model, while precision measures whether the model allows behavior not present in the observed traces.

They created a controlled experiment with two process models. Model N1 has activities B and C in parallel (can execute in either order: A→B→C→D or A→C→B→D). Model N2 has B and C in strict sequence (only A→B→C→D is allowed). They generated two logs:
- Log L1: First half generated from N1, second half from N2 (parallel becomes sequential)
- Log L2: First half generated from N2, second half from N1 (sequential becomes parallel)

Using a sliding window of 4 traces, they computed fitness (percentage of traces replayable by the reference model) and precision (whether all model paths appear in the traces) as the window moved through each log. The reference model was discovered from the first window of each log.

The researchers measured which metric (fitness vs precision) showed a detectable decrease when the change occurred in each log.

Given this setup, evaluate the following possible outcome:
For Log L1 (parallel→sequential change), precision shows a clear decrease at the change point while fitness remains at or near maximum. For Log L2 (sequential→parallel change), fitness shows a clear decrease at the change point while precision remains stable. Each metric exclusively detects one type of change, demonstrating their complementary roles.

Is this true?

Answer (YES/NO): YES